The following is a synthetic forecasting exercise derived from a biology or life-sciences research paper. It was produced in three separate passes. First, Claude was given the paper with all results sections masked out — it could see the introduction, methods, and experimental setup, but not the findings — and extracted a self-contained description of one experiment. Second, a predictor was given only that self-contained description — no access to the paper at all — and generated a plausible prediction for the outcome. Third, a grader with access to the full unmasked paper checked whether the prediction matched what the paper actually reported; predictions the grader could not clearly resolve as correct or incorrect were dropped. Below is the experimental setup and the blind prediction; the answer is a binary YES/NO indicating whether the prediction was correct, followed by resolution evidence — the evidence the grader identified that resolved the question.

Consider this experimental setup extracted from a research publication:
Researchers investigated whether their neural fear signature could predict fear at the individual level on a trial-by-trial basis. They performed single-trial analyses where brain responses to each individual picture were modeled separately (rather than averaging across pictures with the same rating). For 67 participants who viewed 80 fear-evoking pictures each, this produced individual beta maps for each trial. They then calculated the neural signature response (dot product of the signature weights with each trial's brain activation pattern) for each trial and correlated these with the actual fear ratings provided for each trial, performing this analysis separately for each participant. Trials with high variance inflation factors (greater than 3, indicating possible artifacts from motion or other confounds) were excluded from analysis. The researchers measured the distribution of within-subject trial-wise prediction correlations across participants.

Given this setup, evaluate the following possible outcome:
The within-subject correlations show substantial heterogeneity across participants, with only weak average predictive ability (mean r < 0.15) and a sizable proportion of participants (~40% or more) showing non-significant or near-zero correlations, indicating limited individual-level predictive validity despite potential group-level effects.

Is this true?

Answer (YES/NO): NO